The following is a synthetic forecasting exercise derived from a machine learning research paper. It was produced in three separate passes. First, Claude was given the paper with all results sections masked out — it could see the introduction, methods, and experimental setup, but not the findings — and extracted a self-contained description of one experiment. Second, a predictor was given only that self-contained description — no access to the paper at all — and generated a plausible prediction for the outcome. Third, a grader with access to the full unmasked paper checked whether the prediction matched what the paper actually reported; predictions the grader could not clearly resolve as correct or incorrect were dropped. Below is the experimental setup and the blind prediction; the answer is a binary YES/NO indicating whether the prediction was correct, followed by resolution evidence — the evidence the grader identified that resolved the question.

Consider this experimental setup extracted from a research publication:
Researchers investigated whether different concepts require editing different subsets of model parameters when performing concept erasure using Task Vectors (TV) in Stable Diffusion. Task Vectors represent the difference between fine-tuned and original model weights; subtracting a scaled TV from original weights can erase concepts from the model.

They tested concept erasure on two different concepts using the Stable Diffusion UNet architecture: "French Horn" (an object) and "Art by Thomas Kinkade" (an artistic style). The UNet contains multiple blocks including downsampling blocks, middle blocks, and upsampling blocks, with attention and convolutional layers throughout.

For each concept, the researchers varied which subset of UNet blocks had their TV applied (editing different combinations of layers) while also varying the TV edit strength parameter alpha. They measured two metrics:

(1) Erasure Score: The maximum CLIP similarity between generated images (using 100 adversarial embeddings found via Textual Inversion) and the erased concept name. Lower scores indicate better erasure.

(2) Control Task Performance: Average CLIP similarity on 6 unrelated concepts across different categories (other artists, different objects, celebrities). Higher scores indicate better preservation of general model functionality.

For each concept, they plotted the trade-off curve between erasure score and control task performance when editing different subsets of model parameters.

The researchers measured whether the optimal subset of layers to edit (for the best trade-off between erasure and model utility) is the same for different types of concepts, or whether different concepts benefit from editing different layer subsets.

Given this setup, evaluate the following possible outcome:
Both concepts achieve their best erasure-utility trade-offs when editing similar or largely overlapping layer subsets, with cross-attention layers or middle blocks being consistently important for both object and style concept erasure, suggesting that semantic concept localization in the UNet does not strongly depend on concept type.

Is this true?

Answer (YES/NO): NO